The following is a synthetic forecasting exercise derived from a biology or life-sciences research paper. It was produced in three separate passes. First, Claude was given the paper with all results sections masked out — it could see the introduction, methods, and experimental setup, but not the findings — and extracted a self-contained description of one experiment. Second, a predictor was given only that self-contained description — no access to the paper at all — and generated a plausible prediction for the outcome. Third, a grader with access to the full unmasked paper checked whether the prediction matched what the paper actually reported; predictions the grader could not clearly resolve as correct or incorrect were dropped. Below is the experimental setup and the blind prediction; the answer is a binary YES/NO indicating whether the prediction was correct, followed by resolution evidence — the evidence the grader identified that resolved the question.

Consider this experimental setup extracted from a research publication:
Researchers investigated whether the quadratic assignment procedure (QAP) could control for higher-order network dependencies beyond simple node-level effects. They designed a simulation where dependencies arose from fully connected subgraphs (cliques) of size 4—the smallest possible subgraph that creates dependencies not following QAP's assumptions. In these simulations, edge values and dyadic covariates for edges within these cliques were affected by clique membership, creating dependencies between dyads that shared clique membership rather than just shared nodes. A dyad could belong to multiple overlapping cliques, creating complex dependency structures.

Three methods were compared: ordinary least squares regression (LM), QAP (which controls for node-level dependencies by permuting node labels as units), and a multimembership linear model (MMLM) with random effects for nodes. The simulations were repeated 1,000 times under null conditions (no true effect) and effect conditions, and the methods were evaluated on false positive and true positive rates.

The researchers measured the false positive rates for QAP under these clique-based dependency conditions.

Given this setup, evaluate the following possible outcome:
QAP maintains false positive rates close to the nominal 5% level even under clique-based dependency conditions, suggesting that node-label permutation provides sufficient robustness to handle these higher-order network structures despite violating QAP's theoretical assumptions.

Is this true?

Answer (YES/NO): NO